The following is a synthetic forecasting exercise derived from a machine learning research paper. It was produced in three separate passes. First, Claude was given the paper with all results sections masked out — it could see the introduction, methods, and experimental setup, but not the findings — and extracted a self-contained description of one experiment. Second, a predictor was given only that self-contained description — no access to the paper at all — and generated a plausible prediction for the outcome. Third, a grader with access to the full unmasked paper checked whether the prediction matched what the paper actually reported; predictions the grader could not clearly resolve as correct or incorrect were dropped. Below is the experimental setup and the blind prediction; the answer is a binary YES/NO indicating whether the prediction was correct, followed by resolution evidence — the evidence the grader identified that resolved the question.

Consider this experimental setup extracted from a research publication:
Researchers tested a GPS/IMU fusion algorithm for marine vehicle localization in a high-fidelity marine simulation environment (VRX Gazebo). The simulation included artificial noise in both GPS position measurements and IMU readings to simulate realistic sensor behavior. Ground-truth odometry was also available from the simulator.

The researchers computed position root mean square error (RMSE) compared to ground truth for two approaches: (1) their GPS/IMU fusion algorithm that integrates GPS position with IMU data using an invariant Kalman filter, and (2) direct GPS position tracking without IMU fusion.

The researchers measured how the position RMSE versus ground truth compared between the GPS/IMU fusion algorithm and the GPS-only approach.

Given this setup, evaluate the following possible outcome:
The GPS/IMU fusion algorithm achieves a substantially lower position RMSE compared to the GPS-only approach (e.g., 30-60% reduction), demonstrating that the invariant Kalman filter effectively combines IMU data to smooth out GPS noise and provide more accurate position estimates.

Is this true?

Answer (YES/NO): NO